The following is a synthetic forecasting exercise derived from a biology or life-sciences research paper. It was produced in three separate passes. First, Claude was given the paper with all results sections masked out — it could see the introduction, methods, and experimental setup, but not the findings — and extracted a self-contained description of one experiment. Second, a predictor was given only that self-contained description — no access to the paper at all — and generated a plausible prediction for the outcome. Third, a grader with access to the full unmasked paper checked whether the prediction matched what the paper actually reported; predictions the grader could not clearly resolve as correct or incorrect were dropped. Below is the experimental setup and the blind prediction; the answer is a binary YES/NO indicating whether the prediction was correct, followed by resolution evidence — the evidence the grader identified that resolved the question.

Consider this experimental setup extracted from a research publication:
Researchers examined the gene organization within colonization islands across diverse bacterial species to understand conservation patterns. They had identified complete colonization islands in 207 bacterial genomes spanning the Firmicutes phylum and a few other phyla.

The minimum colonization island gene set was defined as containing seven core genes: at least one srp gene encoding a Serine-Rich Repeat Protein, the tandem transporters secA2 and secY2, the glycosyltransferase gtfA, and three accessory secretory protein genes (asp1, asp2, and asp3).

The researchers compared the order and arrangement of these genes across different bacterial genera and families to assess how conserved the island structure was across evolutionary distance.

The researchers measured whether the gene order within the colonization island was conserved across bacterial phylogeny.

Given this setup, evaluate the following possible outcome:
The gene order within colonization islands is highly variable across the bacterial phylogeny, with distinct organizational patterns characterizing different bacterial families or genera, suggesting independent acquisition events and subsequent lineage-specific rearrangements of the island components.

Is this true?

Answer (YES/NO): NO